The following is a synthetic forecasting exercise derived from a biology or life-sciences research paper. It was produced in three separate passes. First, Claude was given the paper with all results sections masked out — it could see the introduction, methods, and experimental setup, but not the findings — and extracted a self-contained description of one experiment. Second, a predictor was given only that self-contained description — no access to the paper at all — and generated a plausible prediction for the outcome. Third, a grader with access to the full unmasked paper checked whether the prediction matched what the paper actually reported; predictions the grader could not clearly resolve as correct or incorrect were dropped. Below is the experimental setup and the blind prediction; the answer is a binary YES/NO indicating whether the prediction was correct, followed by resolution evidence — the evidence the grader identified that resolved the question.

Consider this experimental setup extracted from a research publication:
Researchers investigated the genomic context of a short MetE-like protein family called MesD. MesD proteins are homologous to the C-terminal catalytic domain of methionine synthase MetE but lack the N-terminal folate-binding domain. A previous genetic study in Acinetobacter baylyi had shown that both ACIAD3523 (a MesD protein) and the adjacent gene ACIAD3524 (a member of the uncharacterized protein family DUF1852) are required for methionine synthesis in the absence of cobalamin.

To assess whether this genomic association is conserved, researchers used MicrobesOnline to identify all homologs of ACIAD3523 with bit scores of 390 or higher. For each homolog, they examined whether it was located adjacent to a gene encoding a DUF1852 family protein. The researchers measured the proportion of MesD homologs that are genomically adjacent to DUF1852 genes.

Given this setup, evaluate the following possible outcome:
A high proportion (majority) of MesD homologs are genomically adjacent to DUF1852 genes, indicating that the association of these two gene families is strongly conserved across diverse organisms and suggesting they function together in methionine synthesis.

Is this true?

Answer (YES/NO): YES